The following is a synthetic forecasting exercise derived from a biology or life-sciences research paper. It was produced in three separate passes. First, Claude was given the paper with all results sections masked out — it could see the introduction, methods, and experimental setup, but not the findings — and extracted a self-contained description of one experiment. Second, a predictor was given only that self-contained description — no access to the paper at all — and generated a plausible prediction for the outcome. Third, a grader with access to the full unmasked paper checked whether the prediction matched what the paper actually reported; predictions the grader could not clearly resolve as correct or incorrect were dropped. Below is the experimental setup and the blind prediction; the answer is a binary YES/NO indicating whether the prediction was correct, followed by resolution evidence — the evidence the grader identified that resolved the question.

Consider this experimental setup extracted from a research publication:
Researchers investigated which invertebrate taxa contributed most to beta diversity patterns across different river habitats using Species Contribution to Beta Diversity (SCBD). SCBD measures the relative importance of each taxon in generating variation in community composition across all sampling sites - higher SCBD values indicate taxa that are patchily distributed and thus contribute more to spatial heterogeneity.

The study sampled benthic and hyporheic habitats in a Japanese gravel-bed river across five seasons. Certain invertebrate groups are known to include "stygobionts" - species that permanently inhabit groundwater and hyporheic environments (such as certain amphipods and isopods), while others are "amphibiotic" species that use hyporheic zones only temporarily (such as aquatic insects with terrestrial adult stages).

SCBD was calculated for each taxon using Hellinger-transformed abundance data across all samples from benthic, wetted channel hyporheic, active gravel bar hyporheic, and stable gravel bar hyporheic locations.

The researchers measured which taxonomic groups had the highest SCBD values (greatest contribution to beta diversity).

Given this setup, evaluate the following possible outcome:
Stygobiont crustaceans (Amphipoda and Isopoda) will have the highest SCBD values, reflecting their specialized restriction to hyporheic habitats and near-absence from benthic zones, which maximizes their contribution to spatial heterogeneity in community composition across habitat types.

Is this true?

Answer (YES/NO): NO